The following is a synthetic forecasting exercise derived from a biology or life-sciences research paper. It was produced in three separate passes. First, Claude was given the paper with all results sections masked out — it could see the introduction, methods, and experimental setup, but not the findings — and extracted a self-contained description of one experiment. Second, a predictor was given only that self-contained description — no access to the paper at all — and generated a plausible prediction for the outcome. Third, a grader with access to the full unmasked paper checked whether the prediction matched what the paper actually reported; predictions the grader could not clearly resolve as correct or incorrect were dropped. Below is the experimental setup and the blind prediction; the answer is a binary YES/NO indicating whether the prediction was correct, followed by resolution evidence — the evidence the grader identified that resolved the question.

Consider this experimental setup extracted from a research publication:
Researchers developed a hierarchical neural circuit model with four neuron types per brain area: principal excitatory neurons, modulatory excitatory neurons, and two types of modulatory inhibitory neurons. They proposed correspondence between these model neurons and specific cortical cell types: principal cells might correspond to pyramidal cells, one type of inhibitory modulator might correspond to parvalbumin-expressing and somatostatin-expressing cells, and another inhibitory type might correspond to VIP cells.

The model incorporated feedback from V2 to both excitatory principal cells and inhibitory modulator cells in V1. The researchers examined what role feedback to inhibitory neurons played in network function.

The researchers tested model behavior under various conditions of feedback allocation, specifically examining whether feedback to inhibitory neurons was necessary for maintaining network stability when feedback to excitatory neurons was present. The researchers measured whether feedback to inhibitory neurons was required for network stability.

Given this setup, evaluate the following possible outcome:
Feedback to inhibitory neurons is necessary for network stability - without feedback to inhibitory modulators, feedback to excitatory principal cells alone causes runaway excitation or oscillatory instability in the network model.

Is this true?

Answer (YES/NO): YES